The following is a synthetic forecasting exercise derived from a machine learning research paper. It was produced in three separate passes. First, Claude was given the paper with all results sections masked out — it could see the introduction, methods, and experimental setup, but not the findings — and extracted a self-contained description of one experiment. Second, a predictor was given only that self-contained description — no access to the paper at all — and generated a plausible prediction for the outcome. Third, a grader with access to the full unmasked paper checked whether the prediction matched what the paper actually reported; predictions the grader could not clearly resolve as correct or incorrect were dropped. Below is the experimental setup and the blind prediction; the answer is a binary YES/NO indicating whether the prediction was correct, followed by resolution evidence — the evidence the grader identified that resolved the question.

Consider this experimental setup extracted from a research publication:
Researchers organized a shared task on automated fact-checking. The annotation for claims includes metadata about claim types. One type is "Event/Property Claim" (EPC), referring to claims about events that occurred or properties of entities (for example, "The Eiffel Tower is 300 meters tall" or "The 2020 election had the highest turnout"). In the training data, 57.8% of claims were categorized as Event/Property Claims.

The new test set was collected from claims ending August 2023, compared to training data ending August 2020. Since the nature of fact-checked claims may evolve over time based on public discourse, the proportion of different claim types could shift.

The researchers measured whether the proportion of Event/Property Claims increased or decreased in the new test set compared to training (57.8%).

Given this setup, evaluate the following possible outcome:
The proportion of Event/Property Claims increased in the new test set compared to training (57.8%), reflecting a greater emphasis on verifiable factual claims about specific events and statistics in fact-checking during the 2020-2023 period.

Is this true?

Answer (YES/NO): YES